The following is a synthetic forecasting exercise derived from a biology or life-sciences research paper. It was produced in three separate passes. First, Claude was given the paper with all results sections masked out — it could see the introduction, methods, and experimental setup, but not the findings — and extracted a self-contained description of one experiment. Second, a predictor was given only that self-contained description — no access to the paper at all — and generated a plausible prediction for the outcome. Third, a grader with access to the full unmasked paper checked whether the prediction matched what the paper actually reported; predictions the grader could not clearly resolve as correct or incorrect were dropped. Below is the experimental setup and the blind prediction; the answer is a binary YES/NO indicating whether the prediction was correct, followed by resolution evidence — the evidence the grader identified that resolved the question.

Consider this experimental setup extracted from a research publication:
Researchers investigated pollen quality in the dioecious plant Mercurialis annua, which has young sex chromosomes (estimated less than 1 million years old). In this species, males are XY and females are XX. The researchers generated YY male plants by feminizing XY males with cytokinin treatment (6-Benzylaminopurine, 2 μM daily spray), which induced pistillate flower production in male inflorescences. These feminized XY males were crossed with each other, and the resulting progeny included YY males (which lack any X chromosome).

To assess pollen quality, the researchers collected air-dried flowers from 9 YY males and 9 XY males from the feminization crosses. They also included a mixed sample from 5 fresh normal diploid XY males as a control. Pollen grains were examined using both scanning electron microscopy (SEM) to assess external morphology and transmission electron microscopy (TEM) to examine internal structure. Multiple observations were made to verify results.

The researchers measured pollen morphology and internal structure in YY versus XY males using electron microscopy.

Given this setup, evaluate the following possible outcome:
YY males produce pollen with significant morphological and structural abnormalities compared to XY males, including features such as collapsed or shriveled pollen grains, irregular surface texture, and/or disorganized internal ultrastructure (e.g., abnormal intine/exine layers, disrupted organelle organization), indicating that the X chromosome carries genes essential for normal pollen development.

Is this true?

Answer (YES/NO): YES